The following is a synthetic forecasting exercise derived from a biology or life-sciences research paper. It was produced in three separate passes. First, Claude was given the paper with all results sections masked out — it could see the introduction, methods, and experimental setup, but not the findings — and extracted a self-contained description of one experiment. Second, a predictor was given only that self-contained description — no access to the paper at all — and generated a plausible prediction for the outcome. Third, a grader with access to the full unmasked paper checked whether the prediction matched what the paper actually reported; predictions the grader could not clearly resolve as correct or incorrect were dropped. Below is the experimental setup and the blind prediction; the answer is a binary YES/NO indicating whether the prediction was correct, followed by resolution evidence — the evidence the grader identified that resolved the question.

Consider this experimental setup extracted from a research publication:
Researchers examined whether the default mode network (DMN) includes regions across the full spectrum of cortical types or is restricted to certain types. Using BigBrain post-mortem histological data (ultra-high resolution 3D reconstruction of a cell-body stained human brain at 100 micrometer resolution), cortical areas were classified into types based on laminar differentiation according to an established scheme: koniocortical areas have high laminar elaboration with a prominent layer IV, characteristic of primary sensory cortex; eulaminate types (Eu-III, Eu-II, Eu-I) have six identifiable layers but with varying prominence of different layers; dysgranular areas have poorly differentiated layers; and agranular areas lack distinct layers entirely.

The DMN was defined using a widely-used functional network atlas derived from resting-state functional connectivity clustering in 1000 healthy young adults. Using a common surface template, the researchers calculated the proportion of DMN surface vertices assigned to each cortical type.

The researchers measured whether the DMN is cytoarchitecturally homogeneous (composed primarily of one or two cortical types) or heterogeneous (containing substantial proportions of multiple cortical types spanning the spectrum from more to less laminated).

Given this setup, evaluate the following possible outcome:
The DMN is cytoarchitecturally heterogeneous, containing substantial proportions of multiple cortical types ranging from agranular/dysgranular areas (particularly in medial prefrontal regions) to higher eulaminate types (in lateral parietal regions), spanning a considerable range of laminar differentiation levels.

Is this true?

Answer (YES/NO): NO